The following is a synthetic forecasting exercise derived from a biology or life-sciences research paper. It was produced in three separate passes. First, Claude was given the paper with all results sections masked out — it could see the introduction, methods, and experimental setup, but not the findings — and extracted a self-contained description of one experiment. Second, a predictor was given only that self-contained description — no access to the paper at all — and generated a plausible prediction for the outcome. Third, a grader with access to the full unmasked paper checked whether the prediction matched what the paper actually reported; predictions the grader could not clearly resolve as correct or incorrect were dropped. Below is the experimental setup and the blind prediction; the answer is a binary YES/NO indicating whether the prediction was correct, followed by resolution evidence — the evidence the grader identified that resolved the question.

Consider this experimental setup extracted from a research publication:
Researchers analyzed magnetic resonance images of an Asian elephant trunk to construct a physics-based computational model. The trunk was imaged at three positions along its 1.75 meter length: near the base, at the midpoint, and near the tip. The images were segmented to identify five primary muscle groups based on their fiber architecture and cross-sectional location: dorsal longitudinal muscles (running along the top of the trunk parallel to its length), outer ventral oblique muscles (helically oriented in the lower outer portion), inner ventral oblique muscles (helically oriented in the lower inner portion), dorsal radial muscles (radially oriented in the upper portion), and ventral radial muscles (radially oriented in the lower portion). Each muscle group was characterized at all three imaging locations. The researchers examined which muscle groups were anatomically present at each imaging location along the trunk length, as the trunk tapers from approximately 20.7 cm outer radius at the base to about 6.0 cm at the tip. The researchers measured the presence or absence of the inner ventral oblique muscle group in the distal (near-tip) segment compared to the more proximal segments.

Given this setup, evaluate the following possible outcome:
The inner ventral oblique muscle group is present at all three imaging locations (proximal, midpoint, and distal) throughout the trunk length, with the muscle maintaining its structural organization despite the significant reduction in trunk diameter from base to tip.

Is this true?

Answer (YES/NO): NO